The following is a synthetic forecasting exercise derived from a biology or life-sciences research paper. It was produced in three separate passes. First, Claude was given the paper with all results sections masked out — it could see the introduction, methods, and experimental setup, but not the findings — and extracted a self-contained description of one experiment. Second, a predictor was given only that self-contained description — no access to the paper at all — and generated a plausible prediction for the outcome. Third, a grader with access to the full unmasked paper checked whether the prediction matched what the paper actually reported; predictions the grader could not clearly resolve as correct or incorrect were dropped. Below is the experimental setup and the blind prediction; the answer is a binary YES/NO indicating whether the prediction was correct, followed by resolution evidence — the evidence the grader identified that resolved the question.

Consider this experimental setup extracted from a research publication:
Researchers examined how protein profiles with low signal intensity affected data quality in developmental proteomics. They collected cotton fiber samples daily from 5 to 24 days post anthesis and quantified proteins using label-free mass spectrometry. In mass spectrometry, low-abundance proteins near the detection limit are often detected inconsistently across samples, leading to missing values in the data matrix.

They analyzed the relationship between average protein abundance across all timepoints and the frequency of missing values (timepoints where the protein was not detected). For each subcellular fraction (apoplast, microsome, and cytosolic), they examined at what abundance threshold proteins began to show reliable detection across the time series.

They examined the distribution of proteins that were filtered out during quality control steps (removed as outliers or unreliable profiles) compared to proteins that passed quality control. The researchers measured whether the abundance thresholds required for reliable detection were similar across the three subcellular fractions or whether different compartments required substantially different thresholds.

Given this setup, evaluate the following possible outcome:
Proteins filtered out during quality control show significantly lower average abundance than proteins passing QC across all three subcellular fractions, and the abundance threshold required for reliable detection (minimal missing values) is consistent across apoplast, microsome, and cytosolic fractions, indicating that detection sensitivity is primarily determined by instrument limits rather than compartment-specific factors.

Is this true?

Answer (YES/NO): NO